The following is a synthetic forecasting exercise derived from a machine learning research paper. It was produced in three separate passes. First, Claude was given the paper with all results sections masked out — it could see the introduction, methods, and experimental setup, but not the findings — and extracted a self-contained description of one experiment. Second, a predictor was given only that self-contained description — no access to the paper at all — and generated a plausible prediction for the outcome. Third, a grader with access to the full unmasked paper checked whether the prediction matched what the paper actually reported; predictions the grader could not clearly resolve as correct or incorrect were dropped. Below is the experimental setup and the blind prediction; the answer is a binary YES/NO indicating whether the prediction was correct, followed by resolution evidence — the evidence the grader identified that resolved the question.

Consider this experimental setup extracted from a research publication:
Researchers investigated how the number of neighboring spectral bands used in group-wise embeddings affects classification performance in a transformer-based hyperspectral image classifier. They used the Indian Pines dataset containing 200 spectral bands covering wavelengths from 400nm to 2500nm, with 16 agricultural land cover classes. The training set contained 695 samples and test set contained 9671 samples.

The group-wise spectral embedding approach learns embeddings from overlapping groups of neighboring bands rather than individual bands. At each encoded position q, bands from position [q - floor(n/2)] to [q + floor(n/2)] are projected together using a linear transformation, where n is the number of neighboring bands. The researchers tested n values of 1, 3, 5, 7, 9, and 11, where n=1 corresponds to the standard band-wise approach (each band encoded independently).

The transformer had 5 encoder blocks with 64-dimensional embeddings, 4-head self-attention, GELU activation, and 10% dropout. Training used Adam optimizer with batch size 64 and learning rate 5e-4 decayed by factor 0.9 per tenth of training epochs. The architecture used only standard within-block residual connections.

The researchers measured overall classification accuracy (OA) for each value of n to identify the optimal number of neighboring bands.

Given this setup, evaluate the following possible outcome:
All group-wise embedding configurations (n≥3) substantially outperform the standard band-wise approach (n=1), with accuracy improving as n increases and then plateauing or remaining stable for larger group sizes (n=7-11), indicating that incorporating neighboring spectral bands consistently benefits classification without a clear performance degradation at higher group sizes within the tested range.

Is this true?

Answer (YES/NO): NO